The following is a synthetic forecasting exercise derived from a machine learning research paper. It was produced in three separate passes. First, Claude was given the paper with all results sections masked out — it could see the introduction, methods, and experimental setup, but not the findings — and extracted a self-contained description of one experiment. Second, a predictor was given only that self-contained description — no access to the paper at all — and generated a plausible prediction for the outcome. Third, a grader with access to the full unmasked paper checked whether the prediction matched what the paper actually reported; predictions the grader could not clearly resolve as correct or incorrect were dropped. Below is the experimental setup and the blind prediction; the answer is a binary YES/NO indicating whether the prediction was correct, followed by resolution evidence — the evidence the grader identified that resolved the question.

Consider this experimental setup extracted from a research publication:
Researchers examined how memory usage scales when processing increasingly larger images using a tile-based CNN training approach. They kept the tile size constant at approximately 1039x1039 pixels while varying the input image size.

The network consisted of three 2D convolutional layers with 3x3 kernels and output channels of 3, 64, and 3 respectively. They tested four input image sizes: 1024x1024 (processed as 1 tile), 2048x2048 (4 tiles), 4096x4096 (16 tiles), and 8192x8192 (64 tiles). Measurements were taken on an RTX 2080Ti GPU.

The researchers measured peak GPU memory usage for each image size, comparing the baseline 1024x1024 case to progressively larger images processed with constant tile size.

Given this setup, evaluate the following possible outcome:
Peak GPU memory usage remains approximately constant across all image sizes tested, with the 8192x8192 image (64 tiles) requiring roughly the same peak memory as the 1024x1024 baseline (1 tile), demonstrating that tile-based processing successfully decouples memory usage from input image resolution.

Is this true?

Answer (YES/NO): NO